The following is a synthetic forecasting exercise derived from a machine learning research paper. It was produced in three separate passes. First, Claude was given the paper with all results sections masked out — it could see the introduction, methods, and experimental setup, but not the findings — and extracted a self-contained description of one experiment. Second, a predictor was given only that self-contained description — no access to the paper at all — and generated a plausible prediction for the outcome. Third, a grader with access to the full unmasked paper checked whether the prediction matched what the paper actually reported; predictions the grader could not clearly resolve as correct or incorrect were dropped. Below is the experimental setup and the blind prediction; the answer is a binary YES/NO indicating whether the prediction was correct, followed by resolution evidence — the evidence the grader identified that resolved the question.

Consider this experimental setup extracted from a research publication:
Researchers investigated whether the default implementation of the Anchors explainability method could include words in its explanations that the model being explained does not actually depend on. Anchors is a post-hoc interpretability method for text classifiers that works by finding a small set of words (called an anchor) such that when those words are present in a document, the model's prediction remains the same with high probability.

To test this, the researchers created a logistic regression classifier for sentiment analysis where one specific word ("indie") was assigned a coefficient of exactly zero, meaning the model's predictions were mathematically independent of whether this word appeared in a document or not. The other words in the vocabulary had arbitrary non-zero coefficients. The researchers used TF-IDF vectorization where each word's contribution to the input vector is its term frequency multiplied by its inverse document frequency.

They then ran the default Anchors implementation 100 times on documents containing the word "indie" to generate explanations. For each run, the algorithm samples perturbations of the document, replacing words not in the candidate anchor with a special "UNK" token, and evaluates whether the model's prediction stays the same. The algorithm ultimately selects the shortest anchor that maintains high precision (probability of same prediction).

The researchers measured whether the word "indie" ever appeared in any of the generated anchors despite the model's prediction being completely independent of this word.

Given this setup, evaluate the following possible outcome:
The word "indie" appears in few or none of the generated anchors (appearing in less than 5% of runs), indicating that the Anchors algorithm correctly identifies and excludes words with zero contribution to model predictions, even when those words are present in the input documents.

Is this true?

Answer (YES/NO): NO